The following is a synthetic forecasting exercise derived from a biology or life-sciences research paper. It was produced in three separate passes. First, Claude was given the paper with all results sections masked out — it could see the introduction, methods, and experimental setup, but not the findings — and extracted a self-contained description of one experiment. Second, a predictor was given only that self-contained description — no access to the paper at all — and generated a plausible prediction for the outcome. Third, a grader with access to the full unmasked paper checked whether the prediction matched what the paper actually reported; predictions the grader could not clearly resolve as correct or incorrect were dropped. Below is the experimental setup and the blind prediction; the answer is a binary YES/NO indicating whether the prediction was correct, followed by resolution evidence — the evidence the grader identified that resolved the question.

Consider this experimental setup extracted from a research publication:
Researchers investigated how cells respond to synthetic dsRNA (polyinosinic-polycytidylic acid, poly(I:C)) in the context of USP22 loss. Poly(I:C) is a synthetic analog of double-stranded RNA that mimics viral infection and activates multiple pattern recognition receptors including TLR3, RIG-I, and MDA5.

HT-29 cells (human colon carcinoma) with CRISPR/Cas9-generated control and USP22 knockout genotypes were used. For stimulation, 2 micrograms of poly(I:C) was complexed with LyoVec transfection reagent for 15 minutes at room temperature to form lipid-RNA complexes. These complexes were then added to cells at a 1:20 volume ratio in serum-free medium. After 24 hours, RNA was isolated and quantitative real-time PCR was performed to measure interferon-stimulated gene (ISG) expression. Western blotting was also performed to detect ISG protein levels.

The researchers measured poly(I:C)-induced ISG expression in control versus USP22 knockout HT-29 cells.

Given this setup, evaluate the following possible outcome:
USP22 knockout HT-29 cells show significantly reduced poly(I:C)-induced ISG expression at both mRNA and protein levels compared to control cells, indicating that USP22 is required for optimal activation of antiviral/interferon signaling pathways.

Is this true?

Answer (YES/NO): NO